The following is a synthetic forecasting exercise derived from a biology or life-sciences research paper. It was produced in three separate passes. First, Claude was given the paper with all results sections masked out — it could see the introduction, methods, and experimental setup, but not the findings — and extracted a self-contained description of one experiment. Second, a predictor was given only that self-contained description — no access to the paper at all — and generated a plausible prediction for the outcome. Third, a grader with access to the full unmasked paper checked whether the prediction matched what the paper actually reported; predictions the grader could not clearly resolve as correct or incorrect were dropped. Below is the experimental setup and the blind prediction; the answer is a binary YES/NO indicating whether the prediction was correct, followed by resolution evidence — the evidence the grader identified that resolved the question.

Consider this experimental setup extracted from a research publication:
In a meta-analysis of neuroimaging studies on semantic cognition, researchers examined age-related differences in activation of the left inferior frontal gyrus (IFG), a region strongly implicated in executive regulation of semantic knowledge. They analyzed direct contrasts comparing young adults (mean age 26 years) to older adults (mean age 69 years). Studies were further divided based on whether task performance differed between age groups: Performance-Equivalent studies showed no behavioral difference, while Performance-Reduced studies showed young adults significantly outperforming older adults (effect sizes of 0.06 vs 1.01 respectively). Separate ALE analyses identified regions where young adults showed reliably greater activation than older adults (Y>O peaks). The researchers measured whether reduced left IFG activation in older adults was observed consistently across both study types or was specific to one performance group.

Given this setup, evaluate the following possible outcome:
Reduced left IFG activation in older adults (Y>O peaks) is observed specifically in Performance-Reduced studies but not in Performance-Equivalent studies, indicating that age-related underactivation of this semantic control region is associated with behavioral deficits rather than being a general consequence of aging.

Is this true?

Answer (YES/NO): NO